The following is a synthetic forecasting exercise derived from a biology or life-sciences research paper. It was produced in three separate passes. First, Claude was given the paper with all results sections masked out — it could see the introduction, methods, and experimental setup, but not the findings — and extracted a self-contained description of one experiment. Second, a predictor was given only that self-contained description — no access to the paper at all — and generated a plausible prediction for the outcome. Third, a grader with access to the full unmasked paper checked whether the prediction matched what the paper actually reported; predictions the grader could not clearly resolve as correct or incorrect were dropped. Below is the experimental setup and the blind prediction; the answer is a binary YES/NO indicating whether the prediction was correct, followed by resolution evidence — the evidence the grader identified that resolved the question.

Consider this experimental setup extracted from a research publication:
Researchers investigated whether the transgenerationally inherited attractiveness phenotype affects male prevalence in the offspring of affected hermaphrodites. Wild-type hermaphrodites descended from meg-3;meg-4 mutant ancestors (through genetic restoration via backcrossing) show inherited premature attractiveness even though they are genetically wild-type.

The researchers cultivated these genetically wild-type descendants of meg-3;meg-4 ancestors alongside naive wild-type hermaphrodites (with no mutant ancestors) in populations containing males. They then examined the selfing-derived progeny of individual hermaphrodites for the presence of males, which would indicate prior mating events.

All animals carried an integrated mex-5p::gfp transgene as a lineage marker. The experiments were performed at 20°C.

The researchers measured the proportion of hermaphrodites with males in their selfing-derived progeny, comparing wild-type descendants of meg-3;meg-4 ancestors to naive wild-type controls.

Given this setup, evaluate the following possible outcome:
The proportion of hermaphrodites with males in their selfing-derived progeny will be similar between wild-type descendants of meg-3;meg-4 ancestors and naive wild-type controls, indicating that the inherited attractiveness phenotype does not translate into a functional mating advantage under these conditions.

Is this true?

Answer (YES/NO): NO